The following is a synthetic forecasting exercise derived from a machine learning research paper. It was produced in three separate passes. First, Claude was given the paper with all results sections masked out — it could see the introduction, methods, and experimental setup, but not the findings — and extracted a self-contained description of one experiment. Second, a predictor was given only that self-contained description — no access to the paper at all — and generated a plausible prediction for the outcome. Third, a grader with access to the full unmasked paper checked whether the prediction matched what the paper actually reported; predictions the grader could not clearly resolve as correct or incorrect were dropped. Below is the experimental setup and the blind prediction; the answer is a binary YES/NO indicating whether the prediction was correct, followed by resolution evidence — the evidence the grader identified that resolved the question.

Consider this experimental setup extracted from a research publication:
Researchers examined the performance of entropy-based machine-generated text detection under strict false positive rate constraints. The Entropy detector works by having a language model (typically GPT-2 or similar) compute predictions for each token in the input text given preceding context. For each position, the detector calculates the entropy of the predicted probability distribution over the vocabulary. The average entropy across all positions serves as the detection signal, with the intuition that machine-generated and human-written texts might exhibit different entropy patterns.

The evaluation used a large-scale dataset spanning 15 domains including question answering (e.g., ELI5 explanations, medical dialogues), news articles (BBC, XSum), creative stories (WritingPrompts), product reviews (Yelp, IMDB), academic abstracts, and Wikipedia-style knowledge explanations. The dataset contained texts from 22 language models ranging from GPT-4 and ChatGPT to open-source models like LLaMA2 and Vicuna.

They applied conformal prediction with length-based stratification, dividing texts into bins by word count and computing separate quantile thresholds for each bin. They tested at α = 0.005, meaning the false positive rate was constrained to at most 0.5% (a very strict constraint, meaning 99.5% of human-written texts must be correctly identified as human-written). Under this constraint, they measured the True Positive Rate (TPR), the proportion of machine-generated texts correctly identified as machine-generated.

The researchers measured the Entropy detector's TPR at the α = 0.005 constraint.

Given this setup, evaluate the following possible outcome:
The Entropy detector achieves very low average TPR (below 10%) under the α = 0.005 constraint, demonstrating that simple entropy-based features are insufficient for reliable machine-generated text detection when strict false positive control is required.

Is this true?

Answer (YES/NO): YES